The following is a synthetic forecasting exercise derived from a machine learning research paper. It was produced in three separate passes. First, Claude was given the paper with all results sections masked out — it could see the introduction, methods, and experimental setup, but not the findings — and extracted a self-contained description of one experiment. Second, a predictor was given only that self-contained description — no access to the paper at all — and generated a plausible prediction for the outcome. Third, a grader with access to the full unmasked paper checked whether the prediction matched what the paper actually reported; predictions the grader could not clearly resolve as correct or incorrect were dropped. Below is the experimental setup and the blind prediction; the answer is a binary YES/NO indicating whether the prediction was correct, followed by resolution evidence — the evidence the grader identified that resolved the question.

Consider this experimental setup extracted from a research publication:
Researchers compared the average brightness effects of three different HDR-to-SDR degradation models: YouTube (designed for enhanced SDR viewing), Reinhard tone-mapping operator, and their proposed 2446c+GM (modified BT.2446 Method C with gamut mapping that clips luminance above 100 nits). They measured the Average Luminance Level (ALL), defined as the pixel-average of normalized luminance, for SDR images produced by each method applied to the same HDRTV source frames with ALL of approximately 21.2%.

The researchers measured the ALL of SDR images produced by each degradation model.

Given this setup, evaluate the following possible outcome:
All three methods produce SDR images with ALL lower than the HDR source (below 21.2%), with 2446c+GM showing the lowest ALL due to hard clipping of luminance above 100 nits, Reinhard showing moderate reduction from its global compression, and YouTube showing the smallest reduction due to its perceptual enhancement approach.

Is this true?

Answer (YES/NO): NO